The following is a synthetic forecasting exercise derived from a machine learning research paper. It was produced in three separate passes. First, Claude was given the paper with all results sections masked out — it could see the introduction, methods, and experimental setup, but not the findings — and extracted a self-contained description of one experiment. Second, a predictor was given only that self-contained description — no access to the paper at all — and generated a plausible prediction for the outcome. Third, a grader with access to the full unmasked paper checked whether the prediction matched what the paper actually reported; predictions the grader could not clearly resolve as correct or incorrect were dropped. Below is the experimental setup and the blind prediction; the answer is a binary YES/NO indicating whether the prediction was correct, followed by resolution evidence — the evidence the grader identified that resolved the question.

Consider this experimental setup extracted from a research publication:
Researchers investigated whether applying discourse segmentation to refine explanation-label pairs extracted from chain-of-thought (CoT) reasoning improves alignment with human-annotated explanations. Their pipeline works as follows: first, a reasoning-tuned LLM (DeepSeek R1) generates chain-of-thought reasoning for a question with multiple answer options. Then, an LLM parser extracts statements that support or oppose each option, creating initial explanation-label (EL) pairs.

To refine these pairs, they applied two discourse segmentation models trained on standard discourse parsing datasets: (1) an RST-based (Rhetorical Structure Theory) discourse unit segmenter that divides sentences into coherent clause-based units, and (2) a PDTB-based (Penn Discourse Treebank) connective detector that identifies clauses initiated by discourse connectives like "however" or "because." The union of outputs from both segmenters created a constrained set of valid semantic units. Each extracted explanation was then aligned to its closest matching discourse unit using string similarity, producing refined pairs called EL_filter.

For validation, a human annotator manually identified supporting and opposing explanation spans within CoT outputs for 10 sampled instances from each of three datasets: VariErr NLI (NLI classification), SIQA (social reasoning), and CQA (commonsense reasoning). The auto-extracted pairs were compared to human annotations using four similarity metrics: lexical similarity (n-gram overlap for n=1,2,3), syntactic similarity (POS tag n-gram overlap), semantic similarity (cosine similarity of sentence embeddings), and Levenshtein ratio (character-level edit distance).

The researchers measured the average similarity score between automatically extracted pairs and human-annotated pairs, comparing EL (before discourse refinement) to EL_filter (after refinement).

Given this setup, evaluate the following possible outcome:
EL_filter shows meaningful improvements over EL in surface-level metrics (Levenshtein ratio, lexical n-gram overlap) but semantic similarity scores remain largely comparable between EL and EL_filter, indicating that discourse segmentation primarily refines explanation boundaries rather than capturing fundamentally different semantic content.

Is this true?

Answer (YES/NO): NO